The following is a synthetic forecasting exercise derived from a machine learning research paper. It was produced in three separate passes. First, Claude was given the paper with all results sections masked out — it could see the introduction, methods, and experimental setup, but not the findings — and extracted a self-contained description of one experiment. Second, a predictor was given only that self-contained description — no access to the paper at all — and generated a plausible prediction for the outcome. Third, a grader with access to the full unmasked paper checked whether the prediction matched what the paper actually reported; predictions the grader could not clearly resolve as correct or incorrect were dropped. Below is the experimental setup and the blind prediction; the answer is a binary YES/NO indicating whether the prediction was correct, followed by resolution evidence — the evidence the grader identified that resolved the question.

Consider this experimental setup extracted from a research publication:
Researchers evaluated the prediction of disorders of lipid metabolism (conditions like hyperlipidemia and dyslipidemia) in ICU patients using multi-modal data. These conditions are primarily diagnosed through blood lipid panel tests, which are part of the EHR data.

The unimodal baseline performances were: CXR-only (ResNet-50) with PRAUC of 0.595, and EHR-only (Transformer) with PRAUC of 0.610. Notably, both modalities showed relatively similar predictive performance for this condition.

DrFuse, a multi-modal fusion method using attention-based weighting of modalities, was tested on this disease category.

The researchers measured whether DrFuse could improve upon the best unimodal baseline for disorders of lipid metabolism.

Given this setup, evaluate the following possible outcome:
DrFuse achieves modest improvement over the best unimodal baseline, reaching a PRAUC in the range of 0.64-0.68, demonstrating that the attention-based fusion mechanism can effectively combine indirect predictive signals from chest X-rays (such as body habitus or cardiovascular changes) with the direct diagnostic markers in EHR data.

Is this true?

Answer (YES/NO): NO